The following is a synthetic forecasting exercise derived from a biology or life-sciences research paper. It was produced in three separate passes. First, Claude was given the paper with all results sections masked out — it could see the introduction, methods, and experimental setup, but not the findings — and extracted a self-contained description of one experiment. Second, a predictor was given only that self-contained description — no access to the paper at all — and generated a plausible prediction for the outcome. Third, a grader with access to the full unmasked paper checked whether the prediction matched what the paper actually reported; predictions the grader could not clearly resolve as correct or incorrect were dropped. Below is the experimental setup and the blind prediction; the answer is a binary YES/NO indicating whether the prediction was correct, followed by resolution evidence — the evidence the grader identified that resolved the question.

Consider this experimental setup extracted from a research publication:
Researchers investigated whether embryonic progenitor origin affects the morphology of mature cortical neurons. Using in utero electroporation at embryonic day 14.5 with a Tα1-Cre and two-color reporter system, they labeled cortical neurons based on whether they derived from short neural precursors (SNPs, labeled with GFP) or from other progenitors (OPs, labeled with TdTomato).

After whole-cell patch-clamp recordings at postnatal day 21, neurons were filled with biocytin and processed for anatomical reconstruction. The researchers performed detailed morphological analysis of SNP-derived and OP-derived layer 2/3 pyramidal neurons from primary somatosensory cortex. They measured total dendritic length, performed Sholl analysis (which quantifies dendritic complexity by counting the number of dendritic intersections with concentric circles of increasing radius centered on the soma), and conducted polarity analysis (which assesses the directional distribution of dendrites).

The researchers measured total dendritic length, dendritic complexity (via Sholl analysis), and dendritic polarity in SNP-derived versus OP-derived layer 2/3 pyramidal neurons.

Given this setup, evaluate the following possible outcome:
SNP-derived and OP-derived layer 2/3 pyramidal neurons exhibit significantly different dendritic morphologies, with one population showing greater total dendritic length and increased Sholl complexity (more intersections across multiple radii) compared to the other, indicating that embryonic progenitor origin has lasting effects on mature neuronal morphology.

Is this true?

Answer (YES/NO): NO